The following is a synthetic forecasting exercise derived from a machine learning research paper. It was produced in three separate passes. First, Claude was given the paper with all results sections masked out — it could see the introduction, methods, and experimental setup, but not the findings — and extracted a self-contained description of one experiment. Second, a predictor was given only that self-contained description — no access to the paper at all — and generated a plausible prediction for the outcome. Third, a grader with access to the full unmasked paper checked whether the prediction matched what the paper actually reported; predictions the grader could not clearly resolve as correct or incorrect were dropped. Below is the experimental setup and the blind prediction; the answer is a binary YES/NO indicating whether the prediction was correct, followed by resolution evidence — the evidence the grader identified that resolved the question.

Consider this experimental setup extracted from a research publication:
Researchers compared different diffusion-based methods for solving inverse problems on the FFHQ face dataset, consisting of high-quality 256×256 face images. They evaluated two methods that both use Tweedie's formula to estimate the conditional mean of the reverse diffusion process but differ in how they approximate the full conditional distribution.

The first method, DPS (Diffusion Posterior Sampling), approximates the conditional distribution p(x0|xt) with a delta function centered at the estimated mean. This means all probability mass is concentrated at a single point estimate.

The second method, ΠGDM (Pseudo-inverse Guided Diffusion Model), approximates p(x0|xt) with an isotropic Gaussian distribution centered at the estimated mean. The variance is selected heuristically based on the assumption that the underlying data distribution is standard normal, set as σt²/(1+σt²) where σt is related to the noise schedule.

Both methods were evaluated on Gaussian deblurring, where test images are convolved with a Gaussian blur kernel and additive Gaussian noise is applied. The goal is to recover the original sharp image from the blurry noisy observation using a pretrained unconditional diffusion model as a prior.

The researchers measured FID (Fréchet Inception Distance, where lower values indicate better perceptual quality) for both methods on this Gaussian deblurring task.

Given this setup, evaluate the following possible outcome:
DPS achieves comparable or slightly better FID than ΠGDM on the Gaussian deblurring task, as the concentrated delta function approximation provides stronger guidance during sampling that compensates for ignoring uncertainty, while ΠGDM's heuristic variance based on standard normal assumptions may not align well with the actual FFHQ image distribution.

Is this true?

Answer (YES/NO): NO